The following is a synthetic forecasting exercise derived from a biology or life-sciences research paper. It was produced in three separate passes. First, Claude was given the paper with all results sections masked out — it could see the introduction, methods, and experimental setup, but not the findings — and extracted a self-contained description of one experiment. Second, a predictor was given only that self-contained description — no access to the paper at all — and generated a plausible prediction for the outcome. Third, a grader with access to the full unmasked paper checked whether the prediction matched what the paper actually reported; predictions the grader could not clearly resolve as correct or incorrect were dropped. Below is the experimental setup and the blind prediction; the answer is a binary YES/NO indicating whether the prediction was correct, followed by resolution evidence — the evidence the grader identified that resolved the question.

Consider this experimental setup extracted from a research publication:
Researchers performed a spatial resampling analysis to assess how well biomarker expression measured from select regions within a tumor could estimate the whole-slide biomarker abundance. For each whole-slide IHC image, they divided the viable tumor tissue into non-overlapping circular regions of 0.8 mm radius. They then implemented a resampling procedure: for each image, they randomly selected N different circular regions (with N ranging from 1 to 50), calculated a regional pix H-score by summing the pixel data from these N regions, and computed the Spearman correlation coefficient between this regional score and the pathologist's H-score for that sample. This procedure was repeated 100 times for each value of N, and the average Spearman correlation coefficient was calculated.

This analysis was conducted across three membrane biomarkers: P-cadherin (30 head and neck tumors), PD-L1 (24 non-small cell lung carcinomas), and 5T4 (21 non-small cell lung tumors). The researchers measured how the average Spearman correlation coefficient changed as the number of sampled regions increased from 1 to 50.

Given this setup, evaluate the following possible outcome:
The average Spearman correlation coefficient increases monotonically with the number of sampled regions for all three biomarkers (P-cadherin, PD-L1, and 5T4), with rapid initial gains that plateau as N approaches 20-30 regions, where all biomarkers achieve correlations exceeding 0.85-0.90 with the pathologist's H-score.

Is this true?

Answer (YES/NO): NO